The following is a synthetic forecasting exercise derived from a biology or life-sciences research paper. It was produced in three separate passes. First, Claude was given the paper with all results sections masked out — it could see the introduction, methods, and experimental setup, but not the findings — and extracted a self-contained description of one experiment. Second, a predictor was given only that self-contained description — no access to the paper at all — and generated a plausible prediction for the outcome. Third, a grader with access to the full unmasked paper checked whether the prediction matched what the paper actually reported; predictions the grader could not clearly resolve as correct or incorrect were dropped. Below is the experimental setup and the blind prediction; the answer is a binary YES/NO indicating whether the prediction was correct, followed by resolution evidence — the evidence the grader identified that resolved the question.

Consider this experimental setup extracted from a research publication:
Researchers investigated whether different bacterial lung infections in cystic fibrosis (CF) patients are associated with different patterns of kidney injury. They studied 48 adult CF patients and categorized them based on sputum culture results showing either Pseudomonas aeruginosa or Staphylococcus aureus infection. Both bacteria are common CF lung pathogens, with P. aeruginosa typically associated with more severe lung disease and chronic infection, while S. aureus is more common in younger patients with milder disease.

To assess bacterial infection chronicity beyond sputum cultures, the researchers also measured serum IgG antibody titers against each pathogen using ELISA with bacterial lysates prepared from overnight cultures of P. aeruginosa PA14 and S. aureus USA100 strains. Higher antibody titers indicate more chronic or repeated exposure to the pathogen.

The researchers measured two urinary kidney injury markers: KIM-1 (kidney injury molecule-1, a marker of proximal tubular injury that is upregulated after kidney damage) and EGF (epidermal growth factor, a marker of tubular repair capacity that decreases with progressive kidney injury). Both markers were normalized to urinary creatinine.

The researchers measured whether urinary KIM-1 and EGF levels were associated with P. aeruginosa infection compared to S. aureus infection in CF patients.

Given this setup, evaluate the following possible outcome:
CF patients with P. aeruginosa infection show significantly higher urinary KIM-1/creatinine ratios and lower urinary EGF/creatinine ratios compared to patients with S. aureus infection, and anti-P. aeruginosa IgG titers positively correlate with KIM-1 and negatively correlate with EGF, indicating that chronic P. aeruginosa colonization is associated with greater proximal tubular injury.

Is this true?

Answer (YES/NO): NO